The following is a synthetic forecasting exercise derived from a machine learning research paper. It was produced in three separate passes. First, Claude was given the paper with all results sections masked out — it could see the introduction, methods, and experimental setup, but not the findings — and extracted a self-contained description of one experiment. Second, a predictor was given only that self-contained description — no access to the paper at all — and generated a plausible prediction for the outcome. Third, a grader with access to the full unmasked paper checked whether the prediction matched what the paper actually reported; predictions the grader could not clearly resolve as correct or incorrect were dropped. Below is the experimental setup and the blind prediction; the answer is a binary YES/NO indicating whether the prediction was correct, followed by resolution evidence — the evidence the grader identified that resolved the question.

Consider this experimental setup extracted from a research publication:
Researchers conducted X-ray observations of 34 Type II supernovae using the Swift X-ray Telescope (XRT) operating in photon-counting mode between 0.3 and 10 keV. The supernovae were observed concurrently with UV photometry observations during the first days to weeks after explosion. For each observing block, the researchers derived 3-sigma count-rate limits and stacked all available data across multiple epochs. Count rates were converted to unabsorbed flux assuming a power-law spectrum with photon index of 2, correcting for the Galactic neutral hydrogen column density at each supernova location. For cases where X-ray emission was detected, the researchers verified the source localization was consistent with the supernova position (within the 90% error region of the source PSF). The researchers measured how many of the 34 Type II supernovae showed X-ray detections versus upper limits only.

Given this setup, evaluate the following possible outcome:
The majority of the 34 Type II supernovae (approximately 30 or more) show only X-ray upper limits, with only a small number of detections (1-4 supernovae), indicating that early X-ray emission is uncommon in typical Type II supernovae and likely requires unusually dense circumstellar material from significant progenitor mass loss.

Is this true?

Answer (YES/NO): YES